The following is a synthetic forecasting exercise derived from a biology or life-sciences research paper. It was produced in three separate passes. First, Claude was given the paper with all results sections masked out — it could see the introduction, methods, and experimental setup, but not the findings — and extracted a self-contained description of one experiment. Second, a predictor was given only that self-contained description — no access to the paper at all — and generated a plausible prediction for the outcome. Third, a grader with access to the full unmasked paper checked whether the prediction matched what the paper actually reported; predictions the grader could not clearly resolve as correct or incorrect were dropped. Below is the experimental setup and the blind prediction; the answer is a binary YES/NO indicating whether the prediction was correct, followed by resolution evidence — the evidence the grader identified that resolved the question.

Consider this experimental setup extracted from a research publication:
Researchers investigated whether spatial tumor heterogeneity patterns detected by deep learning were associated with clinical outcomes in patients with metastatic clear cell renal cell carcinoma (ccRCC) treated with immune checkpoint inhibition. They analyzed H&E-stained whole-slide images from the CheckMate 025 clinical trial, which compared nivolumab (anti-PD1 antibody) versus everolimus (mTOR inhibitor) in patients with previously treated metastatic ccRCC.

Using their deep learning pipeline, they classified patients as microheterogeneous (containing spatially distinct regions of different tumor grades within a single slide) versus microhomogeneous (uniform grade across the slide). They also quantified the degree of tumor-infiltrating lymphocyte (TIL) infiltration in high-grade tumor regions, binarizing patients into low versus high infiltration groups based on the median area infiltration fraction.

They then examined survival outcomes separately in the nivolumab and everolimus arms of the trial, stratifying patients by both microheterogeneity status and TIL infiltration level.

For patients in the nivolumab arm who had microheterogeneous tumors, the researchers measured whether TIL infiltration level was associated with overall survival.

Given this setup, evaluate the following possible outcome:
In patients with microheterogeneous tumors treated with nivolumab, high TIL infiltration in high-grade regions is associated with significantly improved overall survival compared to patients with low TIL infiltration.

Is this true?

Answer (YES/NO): YES